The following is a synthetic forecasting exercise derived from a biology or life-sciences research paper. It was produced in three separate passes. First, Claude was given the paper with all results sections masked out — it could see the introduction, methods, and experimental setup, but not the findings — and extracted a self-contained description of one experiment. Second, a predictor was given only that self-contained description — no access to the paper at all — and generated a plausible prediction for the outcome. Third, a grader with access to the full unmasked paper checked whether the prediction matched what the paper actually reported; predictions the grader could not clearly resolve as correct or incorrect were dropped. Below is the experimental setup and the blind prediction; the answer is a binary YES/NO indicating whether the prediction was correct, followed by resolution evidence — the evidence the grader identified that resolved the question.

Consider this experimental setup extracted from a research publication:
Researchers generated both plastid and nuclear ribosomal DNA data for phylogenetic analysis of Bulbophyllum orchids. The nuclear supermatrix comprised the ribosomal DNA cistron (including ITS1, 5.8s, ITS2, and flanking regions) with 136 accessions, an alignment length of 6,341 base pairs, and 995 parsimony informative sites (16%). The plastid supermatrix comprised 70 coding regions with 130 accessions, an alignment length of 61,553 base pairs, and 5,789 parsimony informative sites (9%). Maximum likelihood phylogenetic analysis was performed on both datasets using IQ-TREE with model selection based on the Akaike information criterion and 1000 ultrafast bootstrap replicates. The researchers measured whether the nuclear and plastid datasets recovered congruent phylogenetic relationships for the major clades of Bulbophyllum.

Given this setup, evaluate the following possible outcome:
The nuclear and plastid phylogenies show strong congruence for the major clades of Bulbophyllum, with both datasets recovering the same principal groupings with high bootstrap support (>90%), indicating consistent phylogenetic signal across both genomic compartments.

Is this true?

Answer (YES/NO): NO